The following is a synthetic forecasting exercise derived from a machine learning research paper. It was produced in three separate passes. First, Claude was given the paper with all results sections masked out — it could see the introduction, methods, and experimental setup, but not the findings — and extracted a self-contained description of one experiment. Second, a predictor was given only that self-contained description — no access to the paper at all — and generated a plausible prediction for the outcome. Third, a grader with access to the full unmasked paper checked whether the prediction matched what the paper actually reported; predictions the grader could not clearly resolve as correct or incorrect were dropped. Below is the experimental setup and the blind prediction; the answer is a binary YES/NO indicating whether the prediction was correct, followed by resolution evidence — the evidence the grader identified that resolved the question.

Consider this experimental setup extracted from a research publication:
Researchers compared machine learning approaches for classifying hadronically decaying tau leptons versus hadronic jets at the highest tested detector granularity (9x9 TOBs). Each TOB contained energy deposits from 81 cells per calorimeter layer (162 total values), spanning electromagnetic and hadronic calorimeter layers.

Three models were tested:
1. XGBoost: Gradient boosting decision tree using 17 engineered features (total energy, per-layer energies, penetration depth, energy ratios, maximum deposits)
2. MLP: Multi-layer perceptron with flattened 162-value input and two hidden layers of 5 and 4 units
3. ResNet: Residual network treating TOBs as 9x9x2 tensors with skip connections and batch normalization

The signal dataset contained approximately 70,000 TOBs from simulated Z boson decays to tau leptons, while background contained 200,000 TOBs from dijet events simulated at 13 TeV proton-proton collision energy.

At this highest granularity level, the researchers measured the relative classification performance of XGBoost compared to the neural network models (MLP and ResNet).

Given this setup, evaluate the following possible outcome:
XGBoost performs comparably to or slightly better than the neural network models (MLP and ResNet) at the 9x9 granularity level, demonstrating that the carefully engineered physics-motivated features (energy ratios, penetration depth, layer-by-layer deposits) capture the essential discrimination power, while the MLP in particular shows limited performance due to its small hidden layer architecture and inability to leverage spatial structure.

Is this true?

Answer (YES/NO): NO